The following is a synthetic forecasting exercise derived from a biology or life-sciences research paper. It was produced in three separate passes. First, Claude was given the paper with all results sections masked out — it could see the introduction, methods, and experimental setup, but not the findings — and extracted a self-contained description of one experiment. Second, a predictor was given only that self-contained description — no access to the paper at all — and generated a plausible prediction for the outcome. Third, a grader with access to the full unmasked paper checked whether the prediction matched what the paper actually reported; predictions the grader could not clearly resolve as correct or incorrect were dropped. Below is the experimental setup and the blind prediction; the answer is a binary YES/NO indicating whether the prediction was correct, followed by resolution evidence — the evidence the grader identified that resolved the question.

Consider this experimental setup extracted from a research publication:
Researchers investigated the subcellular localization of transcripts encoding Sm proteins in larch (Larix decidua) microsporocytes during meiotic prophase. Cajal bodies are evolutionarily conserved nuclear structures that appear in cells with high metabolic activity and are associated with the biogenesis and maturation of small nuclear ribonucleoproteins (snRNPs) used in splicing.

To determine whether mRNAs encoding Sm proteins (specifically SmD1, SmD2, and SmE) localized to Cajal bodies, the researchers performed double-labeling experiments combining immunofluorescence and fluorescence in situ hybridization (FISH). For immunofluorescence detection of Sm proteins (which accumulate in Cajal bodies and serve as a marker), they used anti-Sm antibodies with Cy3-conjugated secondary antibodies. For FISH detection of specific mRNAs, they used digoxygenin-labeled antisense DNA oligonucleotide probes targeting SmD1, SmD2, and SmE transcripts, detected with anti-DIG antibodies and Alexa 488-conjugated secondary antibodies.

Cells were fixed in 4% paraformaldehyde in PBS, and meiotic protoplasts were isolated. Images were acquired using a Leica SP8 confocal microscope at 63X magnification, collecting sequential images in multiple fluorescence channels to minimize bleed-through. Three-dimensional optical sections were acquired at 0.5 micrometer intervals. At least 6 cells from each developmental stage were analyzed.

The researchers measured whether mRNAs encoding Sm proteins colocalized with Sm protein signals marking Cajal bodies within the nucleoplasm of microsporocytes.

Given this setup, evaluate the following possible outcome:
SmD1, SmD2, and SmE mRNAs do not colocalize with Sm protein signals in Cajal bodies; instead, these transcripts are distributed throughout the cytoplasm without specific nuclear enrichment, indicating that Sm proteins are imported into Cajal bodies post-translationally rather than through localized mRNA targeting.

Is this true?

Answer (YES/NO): NO